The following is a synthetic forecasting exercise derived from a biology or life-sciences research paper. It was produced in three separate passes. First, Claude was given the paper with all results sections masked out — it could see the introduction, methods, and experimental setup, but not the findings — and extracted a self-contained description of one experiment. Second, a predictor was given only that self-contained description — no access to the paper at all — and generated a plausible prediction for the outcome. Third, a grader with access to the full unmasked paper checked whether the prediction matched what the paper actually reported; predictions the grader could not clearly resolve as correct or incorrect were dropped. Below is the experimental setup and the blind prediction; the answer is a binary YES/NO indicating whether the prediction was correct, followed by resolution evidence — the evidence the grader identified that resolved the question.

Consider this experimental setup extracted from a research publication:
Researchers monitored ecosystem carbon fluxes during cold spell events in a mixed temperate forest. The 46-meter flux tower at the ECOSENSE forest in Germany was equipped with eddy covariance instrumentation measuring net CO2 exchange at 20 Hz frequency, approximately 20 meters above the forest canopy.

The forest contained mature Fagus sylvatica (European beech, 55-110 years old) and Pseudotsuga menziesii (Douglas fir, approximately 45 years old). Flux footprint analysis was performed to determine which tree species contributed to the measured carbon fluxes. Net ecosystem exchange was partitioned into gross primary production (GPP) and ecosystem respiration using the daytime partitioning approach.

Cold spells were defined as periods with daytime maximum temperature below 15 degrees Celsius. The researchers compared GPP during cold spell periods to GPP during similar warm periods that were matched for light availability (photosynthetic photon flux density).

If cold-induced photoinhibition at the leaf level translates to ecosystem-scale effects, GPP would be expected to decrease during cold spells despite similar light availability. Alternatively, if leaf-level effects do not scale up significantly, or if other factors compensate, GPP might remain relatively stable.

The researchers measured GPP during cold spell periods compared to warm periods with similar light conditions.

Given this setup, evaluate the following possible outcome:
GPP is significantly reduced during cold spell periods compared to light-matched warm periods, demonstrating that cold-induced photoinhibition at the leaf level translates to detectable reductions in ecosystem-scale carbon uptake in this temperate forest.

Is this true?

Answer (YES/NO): NO